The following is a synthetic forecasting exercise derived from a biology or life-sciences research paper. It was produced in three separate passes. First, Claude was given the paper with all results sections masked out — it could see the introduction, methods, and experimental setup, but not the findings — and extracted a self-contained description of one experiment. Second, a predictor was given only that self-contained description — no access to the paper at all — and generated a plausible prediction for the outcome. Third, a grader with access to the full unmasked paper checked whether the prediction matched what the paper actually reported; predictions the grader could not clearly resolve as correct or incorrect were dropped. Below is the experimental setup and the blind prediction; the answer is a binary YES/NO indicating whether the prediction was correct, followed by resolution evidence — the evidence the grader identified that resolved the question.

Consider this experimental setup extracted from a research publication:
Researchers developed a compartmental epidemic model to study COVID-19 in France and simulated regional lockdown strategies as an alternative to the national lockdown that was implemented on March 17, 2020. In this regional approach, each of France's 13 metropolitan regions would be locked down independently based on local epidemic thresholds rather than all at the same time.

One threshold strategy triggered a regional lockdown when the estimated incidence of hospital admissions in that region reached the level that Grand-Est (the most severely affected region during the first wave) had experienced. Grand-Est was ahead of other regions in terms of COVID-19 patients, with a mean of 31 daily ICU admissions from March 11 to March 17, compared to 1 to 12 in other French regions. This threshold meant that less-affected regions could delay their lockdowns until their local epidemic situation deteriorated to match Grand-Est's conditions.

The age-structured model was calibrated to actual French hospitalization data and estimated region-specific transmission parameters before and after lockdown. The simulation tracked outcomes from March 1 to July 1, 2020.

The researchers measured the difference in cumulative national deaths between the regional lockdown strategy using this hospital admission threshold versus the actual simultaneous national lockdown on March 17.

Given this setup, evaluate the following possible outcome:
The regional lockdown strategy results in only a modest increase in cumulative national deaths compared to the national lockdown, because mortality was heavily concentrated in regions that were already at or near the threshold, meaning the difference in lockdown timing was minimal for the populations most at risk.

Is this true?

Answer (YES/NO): NO